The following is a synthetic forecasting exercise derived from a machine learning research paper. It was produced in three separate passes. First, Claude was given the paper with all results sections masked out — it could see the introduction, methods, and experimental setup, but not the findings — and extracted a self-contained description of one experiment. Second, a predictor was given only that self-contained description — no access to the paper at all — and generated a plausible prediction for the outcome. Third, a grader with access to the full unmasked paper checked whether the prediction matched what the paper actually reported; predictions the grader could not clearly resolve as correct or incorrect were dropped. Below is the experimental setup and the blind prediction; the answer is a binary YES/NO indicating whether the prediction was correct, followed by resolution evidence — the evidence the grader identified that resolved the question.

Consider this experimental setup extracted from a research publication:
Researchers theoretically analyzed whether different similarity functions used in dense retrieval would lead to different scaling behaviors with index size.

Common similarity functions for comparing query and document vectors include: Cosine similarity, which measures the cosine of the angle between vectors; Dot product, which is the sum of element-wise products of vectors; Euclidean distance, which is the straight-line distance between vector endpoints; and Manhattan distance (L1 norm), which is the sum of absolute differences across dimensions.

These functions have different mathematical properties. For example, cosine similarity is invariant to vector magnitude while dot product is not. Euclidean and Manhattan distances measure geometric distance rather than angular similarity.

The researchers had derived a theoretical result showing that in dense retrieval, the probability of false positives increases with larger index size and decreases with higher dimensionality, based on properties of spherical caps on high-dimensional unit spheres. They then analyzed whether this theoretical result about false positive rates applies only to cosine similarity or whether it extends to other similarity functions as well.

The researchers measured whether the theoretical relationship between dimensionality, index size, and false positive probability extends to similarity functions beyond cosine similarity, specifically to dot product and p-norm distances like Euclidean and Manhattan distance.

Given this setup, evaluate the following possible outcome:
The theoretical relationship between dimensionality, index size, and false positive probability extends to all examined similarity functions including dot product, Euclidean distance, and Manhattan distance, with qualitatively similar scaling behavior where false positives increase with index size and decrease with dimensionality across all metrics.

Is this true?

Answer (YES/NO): YES